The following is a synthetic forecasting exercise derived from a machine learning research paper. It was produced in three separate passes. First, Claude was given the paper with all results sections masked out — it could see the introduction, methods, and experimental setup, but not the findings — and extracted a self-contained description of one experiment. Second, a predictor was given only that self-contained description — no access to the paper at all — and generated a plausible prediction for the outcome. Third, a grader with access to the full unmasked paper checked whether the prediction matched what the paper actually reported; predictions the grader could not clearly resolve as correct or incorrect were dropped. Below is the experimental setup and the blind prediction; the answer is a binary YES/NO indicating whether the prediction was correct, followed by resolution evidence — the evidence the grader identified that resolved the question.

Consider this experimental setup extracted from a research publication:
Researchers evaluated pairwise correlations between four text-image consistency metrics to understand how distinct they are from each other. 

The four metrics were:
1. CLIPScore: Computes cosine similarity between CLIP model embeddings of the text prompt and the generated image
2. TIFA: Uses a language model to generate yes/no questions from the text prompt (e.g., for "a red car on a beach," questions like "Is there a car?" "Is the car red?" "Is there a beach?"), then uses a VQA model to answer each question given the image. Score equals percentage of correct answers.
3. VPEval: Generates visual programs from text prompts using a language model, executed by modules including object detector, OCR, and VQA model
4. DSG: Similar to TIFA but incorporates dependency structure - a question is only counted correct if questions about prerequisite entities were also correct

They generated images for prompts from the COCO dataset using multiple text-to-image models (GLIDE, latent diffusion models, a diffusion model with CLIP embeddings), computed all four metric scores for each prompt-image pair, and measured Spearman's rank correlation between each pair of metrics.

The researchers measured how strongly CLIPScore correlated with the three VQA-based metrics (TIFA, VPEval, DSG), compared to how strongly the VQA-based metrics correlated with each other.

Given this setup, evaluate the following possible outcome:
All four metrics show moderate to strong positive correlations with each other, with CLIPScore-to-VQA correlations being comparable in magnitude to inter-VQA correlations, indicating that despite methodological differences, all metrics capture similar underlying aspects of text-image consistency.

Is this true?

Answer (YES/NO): NO